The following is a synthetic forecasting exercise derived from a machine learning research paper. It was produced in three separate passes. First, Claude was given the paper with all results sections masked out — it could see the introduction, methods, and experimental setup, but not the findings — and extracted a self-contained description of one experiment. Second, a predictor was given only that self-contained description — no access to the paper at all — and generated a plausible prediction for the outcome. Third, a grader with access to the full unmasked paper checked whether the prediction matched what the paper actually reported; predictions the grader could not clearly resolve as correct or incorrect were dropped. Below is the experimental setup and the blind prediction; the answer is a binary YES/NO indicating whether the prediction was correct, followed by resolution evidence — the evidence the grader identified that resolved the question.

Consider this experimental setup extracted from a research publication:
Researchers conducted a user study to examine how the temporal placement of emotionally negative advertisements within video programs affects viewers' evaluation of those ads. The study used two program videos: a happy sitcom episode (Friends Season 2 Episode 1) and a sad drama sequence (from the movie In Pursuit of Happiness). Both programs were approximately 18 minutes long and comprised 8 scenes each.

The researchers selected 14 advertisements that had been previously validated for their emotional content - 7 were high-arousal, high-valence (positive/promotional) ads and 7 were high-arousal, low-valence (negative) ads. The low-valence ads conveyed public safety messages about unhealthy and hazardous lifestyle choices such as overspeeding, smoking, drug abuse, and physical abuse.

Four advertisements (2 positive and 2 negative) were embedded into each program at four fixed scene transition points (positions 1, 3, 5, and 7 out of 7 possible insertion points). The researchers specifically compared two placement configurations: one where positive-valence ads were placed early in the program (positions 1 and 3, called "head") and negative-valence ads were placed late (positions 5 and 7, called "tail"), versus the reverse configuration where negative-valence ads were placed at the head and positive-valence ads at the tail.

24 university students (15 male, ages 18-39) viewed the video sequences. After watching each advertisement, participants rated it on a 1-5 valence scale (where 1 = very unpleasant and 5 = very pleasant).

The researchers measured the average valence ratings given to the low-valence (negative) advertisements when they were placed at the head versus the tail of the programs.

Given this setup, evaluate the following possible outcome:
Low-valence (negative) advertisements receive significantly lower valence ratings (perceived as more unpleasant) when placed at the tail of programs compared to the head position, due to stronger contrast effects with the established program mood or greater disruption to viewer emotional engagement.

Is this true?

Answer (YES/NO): NO